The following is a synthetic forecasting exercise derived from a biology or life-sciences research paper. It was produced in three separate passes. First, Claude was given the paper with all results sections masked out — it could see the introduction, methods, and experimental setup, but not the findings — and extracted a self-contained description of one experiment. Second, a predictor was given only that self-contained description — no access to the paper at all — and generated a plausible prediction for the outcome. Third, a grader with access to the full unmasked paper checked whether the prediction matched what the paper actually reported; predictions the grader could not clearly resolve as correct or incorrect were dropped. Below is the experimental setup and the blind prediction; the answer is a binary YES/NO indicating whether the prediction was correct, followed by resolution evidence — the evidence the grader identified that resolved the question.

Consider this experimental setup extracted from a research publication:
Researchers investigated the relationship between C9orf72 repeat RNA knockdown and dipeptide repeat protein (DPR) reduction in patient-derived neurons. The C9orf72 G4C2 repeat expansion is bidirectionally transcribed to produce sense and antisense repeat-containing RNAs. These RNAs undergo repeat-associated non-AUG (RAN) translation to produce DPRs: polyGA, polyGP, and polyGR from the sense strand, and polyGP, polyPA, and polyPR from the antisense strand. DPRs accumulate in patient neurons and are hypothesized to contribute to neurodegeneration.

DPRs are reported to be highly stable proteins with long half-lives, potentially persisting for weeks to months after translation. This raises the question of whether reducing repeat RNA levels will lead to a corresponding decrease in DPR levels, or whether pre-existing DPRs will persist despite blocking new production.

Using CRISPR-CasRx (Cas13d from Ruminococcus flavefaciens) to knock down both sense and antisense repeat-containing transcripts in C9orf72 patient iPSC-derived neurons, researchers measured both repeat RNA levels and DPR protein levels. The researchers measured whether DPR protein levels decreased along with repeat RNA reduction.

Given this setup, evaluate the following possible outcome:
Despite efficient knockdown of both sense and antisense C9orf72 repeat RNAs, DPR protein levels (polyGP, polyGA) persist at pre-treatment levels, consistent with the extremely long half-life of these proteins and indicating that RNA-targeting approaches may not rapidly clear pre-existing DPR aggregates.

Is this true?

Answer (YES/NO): NO